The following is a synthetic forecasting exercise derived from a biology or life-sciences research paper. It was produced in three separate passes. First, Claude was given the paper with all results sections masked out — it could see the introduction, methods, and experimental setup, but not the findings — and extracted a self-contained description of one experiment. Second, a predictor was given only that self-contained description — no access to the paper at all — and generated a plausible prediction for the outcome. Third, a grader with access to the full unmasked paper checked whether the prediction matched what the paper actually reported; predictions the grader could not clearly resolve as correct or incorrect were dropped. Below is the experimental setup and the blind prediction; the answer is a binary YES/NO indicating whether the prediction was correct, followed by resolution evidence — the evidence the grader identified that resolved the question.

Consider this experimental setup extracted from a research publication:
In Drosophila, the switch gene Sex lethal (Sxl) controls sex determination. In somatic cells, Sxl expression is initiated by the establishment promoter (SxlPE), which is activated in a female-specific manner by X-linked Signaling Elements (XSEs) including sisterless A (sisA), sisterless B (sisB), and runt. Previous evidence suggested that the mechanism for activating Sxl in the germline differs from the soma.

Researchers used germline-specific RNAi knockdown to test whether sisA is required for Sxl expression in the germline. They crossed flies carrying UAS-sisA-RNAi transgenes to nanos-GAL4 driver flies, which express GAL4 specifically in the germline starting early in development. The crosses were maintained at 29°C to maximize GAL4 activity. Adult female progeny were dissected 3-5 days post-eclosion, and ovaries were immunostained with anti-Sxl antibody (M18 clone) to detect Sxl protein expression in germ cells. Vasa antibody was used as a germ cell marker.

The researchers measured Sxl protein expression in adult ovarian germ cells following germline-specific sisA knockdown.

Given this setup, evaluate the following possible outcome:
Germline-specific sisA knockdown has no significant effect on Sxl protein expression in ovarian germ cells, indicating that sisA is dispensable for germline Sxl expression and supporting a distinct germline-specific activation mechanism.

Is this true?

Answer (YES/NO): NO